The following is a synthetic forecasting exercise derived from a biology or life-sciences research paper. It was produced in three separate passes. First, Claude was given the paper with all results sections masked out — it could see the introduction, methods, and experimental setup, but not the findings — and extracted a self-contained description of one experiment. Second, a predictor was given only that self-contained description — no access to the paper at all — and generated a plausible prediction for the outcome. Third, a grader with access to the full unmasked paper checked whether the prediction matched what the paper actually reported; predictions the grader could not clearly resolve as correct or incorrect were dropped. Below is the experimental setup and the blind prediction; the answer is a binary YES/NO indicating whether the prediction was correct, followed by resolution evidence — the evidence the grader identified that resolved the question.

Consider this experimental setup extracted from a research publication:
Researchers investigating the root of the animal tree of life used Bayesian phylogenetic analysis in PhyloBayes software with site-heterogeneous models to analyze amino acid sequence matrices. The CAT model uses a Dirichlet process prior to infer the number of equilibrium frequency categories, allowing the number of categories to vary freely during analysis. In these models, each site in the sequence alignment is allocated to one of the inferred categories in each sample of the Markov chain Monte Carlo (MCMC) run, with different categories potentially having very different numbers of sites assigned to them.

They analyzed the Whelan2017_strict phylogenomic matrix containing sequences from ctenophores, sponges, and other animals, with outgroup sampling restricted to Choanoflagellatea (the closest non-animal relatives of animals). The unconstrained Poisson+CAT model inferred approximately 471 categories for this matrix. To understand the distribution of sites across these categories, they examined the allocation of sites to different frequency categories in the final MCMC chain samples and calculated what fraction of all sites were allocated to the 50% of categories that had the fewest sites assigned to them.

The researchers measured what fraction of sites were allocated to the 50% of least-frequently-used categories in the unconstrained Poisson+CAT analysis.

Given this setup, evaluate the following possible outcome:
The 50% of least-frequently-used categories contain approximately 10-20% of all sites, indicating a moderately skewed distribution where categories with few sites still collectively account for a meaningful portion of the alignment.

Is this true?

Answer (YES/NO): NO